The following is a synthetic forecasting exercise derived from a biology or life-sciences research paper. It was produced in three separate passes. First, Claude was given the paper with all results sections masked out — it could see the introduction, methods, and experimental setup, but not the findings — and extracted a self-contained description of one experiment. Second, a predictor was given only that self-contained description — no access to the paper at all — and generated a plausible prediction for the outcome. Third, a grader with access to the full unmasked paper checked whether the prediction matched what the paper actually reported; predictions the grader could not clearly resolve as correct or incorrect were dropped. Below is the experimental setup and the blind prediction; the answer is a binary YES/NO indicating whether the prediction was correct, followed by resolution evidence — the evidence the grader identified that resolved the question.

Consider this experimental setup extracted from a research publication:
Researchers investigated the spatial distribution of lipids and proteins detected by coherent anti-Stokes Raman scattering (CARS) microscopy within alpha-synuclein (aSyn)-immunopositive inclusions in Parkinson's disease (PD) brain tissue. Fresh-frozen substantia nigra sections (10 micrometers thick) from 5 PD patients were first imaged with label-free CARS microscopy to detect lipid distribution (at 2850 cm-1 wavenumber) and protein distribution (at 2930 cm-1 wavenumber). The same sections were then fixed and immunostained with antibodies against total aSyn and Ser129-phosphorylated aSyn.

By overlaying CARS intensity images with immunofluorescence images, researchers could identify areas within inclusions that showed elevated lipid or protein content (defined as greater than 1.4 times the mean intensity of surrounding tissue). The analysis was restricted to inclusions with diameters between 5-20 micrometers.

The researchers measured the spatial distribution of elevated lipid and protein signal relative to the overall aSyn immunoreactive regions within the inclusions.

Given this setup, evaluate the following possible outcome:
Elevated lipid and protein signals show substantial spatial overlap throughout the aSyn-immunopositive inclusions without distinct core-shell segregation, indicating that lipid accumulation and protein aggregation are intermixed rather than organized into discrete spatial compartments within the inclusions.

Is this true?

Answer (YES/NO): NO